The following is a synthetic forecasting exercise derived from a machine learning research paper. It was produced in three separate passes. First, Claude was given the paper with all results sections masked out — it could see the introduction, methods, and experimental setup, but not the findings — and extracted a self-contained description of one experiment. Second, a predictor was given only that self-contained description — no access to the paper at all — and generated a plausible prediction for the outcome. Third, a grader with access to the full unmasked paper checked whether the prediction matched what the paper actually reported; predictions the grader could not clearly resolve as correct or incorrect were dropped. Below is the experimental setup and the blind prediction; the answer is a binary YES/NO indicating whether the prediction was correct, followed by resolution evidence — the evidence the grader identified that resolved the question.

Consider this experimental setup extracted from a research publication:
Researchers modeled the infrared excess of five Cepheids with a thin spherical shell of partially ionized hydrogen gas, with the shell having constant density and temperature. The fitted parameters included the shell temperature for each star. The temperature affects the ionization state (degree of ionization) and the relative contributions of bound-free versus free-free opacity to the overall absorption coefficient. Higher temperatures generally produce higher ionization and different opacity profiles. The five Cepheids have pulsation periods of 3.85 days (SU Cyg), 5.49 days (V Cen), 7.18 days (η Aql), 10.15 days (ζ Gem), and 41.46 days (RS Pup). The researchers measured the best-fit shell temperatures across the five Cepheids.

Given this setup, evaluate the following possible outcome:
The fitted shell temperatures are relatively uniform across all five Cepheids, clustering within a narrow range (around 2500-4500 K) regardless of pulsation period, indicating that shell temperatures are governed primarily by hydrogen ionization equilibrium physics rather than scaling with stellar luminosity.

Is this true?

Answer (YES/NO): YES